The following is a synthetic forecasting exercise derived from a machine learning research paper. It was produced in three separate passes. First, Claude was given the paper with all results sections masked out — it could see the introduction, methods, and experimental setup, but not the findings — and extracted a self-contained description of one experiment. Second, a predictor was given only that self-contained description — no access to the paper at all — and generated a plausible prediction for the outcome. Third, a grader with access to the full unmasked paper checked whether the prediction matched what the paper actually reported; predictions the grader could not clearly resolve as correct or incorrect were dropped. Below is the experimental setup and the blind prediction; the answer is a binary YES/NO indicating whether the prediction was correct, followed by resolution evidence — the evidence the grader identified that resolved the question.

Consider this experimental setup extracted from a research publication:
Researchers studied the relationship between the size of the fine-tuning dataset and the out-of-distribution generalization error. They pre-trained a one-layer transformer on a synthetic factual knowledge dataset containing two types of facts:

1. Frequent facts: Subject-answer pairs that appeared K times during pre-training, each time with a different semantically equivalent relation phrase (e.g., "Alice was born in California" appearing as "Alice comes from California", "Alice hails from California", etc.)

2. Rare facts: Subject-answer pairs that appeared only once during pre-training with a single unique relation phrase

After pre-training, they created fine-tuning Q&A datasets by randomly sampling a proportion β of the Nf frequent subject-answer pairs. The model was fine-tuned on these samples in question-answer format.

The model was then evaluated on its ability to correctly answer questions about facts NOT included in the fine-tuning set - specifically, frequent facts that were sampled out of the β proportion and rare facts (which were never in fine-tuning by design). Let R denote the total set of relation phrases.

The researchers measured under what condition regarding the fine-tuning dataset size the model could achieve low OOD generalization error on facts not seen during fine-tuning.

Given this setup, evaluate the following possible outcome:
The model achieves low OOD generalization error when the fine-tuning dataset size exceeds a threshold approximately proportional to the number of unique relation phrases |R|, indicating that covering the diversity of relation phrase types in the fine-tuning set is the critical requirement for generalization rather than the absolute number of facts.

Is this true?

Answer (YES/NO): YES